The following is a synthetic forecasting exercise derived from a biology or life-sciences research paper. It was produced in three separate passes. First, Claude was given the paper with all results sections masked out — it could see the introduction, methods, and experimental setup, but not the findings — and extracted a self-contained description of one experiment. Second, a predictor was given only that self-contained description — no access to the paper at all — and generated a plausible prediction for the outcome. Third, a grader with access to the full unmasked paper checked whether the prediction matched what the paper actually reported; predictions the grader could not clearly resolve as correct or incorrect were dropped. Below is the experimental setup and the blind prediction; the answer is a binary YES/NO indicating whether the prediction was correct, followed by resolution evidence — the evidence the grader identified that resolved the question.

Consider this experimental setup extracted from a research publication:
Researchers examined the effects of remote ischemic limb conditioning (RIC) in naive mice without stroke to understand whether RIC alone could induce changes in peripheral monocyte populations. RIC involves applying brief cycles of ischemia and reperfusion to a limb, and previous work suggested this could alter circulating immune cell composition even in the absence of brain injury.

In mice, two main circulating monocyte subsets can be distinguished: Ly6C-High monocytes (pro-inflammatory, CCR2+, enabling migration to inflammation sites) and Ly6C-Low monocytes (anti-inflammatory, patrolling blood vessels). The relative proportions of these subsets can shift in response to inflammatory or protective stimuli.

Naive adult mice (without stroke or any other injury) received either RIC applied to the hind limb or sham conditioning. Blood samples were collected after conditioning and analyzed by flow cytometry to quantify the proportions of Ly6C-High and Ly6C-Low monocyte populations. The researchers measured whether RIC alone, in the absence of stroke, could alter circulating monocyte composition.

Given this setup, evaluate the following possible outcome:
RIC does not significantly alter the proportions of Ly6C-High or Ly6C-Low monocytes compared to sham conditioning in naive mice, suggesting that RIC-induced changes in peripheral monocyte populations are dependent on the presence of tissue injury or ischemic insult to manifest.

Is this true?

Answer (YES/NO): NO